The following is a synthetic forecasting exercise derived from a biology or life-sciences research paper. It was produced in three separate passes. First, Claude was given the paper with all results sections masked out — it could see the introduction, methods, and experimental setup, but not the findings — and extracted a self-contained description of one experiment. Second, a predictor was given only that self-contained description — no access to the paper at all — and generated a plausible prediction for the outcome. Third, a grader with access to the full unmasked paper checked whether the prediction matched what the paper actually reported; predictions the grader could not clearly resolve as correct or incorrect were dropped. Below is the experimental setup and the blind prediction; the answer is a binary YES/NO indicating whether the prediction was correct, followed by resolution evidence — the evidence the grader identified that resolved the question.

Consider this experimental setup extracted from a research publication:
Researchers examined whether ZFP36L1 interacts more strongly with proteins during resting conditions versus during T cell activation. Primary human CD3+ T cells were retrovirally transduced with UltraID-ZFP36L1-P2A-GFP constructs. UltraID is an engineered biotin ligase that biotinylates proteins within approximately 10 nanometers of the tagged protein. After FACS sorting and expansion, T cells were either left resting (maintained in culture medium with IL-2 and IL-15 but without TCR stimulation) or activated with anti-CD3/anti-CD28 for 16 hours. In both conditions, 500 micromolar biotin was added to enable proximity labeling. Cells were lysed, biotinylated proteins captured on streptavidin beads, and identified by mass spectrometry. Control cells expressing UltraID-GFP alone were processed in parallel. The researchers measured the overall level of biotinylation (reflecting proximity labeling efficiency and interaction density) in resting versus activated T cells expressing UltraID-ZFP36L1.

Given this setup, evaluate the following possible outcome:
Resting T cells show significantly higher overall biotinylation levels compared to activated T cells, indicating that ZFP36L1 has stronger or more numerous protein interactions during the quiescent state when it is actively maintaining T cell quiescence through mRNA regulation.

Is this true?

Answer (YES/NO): NO